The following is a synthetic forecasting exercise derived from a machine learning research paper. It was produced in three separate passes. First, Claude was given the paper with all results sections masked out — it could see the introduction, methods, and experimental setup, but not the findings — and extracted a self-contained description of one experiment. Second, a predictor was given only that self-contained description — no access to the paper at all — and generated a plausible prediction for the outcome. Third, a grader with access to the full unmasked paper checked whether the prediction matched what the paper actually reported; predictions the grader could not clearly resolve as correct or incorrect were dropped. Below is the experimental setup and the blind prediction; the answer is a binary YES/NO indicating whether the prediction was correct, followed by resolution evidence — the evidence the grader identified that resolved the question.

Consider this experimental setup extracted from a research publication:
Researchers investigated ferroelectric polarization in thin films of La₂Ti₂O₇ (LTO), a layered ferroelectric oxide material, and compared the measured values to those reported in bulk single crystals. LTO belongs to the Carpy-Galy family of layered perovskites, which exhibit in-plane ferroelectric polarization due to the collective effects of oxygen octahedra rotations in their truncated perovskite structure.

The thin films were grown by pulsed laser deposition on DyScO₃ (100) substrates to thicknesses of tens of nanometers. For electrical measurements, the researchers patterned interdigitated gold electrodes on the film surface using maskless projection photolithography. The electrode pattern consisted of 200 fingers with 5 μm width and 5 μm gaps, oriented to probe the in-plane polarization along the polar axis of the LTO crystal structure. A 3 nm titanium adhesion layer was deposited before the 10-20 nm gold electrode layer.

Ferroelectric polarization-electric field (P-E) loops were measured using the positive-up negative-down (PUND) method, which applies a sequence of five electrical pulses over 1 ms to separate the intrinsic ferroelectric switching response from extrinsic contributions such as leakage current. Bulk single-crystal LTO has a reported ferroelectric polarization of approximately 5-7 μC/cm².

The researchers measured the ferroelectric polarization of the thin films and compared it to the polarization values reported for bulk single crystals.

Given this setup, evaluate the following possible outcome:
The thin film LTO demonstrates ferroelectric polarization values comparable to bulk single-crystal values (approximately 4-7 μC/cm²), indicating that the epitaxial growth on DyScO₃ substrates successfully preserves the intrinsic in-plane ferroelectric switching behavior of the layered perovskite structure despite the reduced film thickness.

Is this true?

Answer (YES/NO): NO